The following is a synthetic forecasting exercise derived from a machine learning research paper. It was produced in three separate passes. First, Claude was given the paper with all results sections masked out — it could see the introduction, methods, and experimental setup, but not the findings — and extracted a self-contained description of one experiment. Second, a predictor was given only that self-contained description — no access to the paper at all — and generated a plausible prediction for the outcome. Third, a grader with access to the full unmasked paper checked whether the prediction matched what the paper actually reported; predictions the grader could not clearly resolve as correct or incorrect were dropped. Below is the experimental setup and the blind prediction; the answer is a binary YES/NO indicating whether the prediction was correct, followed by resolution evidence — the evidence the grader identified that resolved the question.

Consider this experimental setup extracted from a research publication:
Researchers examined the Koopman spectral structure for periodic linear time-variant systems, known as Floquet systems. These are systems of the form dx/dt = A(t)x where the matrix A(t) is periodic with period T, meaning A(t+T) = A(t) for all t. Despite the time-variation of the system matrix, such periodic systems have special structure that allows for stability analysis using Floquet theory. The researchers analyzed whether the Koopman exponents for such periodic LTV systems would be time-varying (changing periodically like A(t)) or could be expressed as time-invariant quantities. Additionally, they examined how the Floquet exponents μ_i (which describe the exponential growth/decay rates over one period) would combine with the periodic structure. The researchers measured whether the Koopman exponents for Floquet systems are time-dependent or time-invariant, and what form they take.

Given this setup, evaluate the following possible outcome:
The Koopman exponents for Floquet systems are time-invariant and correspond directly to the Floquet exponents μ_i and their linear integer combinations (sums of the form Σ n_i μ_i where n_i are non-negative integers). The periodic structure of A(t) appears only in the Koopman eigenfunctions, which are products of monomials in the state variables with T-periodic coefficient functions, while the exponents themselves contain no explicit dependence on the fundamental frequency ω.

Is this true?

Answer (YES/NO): NO